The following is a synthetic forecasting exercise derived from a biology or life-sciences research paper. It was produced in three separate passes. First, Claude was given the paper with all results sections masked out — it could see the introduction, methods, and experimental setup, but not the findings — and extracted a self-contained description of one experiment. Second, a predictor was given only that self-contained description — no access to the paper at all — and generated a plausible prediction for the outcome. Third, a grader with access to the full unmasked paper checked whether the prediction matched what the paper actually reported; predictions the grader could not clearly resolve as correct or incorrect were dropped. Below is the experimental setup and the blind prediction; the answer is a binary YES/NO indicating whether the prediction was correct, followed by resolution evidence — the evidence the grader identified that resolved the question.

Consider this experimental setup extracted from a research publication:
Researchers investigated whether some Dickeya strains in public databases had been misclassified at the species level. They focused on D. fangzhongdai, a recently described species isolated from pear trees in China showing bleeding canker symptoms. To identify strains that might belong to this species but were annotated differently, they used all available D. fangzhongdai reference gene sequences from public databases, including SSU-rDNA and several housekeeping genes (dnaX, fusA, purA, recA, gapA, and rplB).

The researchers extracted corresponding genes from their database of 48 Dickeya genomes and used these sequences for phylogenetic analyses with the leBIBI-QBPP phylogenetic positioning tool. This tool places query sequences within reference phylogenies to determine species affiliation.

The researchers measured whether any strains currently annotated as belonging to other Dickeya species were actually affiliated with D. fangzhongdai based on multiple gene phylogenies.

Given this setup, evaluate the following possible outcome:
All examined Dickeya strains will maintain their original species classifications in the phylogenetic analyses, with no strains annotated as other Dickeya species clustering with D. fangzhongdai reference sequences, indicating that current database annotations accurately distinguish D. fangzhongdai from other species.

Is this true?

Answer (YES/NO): NO